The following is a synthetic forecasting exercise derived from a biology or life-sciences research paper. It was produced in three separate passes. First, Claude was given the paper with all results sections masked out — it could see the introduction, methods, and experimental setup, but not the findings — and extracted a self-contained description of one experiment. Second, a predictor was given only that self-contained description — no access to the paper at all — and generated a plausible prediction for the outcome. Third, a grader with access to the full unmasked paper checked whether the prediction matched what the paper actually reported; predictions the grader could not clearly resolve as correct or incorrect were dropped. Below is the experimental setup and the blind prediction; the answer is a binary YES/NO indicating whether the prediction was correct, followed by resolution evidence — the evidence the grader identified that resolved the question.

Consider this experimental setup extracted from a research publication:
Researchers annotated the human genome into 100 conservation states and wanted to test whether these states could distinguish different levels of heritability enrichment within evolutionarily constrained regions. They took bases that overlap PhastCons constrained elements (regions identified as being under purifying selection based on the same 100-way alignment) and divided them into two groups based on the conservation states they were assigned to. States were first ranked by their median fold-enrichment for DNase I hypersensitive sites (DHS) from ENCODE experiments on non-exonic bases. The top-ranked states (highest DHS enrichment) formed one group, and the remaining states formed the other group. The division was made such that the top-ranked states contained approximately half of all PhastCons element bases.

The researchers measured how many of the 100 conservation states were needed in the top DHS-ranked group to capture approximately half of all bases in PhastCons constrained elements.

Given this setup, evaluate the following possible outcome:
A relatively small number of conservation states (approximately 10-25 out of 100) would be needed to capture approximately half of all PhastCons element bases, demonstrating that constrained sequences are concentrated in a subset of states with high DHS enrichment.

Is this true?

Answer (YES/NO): NO